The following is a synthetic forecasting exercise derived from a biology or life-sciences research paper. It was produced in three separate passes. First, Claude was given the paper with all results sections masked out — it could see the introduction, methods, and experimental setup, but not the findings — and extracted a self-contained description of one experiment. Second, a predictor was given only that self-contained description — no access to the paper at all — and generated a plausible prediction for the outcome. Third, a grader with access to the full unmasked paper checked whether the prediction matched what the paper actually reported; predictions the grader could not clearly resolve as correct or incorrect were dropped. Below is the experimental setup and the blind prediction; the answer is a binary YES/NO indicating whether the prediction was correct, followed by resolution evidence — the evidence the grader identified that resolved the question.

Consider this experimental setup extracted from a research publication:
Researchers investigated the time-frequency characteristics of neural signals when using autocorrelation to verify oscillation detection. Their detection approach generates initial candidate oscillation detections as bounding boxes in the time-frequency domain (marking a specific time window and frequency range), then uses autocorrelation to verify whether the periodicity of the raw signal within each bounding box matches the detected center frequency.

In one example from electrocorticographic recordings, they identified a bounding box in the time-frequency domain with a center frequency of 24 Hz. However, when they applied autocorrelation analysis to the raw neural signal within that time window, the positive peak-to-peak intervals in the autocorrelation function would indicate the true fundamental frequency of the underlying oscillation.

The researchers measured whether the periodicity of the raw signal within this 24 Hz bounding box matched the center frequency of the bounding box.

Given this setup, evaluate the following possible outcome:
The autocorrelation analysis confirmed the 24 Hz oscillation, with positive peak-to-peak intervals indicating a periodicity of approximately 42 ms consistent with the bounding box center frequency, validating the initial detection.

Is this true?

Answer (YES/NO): NO